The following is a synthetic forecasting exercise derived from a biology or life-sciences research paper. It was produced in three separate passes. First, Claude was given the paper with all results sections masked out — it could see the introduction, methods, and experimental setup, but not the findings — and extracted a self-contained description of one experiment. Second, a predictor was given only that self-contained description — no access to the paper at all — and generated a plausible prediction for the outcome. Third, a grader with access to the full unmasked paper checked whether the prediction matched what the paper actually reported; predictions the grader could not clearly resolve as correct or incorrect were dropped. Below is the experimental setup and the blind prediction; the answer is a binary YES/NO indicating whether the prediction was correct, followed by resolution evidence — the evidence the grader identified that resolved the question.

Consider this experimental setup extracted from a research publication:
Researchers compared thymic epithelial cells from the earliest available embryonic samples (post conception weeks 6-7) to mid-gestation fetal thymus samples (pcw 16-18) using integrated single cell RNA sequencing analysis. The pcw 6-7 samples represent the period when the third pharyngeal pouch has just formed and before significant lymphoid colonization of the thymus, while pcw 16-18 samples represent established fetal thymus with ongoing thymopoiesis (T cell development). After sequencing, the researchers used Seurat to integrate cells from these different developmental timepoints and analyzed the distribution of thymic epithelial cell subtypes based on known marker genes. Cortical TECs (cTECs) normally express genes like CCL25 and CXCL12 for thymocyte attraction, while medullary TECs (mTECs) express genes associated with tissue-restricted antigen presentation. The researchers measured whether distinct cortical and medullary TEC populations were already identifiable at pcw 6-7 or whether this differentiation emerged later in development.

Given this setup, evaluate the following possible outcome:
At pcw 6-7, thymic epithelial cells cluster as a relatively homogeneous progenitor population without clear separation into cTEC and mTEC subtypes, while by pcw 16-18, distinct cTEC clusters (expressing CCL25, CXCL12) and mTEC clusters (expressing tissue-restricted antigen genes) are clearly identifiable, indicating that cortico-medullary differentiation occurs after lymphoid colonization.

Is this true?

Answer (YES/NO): NO